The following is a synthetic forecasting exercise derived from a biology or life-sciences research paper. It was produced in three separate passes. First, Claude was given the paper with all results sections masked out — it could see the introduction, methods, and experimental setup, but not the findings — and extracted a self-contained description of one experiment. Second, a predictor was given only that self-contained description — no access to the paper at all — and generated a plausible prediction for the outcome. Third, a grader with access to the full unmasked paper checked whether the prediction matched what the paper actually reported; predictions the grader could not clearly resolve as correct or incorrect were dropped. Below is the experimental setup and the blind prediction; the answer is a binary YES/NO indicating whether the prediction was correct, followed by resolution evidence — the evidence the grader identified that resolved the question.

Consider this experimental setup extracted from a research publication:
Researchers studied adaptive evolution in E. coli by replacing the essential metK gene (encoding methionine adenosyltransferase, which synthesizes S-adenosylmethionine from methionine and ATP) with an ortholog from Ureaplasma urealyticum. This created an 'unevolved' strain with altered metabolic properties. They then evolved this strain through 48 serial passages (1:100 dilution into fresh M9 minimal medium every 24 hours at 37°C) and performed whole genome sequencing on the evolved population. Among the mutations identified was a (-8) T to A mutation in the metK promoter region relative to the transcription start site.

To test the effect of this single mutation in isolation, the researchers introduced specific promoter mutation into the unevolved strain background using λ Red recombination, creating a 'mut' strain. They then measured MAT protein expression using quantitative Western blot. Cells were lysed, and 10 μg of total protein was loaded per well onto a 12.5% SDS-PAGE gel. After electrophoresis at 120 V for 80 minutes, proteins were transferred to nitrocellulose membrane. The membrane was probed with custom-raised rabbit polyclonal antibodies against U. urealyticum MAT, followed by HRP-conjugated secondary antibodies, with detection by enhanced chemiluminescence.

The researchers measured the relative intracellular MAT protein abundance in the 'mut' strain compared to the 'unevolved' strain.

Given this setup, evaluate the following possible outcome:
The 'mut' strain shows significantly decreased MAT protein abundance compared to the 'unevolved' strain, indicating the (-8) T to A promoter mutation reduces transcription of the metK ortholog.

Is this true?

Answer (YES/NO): NO